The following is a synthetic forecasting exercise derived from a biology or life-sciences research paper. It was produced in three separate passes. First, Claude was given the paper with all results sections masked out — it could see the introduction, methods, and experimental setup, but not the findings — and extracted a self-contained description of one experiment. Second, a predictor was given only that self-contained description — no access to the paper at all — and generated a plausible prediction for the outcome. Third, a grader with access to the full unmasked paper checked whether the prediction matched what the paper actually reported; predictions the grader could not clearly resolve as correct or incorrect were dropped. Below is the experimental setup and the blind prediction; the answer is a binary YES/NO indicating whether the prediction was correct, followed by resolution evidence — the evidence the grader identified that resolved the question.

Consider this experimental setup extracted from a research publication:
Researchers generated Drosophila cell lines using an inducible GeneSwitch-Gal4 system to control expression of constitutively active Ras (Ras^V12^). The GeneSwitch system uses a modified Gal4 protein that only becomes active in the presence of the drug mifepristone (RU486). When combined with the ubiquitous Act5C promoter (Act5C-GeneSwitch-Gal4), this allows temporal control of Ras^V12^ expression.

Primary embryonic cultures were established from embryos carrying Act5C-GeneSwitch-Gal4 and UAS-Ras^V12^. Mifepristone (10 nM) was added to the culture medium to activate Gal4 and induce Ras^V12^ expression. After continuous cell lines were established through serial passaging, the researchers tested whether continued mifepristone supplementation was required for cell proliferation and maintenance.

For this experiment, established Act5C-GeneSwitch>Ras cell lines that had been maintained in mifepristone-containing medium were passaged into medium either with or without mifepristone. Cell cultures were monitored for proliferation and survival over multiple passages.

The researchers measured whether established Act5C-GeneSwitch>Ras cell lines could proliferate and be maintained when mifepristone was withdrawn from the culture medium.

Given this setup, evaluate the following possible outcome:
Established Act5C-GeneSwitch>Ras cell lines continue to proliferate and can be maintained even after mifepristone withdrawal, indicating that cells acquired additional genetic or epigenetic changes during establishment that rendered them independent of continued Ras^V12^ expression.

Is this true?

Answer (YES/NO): NO